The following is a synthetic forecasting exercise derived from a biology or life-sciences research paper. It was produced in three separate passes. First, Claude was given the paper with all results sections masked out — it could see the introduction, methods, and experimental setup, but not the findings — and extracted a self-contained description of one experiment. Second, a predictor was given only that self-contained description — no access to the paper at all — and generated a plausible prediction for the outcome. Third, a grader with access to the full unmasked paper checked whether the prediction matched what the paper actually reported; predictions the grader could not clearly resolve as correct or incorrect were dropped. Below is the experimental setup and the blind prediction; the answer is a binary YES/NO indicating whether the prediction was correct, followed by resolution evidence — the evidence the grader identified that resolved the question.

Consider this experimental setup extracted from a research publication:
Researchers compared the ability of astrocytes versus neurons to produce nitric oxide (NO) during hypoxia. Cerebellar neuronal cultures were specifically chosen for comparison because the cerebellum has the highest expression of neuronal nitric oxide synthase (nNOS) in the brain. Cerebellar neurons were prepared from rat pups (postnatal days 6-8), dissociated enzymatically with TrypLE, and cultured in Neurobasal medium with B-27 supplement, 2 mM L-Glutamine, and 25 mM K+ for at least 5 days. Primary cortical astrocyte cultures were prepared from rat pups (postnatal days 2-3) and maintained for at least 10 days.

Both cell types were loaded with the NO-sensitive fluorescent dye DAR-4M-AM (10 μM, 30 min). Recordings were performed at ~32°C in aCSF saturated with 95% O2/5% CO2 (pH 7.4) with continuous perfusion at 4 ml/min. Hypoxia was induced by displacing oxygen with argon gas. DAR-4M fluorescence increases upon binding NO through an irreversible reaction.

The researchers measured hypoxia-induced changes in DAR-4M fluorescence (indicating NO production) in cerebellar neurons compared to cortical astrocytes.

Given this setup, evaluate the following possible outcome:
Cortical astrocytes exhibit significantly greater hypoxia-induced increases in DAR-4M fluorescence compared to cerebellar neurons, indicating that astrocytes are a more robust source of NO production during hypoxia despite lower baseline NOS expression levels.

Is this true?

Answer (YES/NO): YES